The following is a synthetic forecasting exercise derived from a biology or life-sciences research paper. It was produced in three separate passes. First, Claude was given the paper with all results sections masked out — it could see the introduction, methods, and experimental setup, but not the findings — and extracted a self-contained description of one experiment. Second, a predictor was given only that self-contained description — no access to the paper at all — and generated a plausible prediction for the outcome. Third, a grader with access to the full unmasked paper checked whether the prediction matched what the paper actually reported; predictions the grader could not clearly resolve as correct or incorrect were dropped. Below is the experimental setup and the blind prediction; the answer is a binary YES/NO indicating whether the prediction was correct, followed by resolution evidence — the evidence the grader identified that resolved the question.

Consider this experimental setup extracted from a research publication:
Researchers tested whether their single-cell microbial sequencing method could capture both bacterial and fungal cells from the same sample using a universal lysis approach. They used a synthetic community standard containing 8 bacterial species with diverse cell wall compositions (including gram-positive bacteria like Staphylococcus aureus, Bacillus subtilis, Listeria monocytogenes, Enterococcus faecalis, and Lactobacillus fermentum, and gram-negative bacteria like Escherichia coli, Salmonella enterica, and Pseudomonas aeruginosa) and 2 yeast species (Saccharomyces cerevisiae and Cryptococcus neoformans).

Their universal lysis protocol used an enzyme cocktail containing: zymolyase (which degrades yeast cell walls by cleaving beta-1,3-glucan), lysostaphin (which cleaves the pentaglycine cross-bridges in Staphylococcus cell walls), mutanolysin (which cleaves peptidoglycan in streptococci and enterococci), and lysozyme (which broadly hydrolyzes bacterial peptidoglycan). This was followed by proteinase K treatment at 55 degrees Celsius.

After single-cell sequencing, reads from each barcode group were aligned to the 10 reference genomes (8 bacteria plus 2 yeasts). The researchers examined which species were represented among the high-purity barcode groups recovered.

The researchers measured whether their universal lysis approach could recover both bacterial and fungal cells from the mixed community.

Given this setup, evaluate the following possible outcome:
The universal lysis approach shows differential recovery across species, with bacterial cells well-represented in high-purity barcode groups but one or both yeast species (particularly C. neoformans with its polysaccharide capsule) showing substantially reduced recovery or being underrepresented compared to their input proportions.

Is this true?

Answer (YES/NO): NO